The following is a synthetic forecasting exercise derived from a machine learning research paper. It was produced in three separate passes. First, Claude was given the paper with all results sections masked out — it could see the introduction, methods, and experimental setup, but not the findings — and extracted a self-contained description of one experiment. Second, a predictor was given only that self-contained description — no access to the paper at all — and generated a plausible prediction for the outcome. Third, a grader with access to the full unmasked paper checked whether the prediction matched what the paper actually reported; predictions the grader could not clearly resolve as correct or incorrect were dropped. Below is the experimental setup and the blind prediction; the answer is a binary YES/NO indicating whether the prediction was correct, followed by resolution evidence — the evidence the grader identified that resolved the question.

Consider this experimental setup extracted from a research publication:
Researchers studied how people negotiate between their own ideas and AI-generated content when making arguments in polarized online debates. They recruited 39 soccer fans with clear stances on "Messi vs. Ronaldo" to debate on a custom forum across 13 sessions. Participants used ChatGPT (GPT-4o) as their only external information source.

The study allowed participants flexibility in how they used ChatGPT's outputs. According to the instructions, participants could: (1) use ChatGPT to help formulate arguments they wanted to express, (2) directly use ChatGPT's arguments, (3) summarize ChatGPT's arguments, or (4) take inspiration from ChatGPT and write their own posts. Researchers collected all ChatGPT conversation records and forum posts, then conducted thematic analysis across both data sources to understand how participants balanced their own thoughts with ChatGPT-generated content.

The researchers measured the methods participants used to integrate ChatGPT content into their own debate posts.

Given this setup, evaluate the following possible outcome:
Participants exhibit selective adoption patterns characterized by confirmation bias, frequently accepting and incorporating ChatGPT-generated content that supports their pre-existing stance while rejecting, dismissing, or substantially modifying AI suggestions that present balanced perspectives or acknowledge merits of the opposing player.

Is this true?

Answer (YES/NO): NO